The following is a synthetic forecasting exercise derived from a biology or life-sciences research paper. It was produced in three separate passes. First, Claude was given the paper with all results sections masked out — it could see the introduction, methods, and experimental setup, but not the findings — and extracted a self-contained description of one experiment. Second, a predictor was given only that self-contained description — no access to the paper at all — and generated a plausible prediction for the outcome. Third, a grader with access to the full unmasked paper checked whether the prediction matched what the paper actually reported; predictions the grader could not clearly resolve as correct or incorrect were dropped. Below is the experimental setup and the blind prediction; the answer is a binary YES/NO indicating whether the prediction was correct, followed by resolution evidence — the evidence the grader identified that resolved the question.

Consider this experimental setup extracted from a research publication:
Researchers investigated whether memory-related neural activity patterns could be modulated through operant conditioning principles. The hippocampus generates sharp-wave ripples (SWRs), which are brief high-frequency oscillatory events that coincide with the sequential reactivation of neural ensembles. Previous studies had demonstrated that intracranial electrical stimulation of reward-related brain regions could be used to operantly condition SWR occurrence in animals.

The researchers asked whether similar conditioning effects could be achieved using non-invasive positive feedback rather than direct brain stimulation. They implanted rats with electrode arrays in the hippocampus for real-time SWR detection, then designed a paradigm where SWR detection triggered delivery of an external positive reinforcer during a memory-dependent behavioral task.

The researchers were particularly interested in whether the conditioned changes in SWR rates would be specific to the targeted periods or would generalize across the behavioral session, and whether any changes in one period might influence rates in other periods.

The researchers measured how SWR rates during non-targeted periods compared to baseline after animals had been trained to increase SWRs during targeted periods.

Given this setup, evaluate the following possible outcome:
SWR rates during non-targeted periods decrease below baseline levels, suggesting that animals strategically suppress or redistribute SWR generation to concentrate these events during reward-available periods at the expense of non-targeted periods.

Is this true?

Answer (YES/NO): NO